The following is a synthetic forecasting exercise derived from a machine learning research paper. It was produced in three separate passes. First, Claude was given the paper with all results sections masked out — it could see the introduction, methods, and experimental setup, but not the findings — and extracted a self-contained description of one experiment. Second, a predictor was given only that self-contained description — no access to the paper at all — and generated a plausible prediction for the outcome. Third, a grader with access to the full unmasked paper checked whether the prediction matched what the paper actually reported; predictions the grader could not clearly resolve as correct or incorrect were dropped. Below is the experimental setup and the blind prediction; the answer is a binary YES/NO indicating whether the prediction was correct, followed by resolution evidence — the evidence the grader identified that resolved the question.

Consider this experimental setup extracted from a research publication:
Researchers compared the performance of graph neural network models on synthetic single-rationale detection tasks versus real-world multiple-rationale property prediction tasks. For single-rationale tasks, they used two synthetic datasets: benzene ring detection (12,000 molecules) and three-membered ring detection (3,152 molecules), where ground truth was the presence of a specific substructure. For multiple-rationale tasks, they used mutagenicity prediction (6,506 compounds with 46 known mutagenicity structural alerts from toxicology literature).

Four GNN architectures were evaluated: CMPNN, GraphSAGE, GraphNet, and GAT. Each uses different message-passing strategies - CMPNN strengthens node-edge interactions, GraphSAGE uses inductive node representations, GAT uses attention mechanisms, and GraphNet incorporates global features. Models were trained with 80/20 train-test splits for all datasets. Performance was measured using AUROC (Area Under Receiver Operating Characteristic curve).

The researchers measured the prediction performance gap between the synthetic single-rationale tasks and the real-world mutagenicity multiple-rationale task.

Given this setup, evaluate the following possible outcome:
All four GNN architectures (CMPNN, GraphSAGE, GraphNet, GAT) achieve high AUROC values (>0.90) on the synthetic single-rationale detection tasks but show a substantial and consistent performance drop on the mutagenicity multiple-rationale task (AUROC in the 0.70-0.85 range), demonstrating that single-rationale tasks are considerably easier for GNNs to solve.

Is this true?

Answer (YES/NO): NO